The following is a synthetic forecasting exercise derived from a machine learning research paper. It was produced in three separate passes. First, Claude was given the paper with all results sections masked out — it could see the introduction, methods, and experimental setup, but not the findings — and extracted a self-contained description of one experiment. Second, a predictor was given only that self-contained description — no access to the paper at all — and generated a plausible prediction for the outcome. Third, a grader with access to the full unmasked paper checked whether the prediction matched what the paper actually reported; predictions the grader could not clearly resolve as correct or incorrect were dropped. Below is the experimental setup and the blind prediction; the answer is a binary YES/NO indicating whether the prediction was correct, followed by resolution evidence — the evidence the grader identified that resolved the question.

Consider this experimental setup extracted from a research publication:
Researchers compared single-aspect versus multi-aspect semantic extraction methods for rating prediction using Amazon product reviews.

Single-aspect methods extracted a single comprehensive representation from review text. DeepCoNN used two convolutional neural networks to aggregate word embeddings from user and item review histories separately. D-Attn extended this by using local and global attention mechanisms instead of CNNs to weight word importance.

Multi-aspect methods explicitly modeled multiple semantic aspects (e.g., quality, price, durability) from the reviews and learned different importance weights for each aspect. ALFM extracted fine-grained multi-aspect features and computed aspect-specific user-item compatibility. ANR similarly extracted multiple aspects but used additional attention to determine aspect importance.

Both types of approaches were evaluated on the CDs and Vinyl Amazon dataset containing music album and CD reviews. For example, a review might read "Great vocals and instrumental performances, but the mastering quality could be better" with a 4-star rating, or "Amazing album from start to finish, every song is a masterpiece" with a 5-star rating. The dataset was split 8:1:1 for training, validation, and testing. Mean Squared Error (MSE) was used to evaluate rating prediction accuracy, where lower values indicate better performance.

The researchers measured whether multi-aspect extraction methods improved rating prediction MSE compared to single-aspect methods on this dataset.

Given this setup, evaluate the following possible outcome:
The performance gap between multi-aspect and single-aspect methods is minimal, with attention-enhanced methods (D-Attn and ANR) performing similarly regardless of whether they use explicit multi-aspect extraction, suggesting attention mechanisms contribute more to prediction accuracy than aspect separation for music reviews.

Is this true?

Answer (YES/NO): NO